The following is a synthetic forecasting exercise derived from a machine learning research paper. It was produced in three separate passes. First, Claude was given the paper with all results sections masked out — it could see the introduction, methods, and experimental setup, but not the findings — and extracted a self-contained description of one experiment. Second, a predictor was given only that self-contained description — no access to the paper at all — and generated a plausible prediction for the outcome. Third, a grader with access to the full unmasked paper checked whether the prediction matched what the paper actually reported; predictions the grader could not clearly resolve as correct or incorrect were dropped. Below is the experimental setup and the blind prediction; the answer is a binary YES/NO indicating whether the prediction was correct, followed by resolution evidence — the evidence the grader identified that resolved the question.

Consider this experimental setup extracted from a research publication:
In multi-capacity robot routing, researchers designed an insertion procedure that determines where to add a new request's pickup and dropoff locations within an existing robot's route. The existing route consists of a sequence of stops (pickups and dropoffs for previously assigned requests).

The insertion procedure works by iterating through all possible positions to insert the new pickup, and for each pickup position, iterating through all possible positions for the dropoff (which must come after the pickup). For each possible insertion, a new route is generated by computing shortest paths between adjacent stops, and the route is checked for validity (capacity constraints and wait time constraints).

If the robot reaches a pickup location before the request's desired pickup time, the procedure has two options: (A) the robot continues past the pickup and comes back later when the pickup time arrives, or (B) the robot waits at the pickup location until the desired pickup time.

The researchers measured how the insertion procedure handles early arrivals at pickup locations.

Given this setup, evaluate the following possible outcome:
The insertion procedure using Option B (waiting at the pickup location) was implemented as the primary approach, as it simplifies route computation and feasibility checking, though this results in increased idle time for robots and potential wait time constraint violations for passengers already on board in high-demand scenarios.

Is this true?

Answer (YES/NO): NO